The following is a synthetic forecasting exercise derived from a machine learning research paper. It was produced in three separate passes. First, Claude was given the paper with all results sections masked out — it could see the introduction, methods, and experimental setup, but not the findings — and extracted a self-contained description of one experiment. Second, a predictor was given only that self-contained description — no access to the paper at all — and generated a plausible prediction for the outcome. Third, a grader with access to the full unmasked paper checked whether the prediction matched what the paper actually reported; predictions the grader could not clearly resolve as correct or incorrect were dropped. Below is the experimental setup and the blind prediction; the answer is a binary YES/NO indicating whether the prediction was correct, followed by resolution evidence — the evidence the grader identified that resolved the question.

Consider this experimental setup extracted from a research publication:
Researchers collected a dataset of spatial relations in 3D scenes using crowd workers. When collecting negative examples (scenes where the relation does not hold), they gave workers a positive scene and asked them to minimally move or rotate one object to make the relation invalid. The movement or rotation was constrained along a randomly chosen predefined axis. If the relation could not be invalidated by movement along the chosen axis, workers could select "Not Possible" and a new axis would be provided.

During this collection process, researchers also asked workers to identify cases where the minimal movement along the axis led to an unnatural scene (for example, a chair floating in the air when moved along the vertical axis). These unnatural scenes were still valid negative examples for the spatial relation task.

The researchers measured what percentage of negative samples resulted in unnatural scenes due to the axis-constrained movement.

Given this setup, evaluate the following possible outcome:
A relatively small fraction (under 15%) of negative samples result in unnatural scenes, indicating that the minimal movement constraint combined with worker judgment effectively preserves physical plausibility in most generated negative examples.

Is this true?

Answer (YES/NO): NO